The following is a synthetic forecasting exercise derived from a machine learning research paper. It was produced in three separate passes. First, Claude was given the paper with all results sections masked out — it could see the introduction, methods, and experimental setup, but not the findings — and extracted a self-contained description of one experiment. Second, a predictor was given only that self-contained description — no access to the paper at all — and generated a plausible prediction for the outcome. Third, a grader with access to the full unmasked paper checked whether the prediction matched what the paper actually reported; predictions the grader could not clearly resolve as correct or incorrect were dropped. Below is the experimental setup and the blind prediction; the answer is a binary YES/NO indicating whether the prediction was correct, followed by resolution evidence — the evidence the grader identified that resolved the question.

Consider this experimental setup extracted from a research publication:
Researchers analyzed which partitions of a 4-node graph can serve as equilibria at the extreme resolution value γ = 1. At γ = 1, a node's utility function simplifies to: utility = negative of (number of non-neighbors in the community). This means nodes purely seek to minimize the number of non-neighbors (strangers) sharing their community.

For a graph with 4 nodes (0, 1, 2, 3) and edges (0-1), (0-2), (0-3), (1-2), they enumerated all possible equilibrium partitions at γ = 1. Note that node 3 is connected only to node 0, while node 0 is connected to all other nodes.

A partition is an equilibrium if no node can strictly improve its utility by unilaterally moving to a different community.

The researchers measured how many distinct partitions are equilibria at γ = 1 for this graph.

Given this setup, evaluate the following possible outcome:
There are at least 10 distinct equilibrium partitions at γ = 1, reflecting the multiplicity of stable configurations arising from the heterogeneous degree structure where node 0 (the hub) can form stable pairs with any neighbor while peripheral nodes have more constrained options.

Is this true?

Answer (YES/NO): NO